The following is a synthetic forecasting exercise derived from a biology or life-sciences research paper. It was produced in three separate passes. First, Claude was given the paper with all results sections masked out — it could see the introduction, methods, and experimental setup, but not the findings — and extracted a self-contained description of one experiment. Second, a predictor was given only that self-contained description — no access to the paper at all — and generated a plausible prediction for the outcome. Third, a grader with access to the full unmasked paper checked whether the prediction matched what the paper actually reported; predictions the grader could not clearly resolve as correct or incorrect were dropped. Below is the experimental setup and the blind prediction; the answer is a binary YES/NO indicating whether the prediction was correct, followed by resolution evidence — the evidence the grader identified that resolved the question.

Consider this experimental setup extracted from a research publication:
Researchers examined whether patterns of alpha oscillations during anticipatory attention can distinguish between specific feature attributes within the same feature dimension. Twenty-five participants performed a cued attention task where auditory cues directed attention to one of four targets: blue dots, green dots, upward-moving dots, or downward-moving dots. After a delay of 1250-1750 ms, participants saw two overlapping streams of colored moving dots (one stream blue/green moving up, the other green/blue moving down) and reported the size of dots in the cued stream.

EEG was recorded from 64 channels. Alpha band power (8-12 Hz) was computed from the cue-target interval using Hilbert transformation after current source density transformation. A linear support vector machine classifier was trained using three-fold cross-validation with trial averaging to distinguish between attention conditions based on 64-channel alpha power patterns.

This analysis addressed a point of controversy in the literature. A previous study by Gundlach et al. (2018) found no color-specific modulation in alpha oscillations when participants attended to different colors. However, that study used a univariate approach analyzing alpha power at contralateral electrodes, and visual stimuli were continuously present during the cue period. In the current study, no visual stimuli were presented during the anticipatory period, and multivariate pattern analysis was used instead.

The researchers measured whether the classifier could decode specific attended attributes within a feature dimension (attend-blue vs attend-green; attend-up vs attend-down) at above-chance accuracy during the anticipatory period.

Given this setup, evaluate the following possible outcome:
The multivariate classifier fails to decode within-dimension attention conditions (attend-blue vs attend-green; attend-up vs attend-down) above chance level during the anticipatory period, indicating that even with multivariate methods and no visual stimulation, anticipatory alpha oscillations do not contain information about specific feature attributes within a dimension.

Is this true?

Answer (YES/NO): NO